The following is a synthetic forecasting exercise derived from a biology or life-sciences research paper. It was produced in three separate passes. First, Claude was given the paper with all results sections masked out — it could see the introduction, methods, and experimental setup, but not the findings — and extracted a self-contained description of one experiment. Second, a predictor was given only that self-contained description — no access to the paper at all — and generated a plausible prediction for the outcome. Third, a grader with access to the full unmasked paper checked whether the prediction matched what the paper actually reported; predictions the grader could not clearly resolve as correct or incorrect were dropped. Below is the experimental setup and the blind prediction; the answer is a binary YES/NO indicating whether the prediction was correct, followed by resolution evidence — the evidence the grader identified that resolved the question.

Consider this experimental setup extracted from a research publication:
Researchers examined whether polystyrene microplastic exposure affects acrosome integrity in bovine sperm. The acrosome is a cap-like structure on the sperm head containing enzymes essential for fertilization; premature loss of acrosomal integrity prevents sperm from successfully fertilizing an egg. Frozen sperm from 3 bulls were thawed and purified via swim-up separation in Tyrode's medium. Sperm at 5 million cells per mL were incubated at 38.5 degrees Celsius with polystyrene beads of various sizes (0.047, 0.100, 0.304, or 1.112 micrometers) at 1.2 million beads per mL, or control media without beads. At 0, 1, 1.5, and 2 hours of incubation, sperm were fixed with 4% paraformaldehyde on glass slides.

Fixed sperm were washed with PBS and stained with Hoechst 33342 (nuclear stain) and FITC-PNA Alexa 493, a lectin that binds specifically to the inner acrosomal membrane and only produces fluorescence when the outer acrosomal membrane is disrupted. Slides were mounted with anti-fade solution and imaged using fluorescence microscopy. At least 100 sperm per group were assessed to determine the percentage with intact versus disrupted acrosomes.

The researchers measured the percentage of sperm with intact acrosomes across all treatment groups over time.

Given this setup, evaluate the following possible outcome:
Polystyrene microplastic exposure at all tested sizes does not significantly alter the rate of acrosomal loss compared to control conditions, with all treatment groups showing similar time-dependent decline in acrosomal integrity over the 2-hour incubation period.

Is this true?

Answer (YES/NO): NO